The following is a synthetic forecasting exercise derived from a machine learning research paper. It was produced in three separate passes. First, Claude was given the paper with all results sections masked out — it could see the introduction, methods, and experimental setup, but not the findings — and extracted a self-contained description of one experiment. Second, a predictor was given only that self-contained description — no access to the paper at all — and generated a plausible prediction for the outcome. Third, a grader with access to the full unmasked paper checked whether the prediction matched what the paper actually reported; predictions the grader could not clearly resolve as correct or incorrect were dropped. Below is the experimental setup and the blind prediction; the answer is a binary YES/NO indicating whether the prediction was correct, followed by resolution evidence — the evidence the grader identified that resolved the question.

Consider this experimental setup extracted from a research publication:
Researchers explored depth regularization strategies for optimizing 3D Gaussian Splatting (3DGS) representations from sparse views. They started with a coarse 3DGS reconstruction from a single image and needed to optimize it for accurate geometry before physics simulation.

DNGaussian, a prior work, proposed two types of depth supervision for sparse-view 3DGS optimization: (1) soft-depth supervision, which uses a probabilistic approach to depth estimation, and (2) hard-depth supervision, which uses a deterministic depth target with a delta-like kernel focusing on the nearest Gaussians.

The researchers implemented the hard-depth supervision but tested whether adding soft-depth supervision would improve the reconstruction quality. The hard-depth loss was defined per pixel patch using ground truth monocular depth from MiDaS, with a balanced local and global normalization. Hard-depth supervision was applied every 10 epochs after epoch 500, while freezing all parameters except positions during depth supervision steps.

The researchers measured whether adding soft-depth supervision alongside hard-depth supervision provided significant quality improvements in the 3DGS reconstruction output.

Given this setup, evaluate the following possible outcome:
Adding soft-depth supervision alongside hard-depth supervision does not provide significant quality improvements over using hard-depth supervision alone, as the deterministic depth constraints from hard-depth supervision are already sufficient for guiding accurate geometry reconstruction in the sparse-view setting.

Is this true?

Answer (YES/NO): YES